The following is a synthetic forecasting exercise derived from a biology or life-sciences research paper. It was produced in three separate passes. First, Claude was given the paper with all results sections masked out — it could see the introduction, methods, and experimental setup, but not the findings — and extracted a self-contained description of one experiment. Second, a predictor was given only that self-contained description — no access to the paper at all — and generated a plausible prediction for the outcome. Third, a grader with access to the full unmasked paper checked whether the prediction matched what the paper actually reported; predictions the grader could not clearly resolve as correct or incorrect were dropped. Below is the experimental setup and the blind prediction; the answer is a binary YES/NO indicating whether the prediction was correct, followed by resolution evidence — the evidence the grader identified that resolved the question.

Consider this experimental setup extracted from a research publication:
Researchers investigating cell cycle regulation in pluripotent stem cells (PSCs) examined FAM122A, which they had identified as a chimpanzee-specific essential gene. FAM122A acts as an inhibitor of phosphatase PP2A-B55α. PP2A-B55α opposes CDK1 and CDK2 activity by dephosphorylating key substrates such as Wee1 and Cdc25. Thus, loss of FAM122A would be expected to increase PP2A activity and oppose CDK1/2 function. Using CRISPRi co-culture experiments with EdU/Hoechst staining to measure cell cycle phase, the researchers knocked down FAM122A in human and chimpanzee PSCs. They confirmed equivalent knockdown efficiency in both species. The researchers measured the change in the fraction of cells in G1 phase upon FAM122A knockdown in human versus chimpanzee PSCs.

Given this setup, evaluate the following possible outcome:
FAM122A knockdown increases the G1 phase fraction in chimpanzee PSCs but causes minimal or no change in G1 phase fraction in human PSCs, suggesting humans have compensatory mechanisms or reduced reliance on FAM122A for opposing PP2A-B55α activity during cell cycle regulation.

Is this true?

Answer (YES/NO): YES